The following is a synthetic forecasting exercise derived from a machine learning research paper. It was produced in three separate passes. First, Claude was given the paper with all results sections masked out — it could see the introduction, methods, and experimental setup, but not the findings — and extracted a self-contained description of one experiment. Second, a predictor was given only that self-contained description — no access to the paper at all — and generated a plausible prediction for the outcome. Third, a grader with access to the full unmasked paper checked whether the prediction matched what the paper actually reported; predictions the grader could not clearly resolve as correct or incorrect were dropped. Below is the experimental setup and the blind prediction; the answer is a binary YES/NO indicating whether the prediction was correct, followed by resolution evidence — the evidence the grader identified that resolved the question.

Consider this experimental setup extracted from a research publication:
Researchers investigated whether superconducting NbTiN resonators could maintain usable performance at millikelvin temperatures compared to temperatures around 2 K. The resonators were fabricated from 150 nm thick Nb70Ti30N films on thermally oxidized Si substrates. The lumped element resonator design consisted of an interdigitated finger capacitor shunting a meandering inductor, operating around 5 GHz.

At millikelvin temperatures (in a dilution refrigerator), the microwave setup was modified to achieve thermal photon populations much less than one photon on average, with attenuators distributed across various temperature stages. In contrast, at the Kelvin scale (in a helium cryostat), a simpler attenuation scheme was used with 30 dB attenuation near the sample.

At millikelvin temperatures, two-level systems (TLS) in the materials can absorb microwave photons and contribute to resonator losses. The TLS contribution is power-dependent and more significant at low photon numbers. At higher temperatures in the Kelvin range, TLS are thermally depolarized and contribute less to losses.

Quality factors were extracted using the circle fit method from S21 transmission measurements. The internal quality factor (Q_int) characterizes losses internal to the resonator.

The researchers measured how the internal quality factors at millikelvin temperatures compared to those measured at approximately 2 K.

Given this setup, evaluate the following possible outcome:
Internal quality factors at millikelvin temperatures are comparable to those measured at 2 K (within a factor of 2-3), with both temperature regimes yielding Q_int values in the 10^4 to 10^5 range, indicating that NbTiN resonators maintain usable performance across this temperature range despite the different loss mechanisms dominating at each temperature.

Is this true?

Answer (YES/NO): YES